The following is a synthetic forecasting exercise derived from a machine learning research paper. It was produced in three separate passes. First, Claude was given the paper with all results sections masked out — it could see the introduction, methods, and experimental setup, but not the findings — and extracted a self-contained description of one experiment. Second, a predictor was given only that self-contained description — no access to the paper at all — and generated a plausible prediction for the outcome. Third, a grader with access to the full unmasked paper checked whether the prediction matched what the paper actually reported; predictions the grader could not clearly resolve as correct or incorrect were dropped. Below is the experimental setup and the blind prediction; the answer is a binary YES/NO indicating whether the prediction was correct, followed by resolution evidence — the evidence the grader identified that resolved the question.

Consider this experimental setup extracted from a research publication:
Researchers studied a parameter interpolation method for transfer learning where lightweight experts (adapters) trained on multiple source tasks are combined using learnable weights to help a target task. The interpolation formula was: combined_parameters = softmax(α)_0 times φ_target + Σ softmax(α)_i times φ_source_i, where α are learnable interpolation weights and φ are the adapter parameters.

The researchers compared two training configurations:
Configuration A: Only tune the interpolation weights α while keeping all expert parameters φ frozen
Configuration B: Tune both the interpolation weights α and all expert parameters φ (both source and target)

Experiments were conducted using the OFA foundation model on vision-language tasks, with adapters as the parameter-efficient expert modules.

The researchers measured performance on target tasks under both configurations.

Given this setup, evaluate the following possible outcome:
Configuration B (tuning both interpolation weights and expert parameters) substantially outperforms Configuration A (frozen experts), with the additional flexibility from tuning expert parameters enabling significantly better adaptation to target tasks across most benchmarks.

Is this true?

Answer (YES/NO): NO